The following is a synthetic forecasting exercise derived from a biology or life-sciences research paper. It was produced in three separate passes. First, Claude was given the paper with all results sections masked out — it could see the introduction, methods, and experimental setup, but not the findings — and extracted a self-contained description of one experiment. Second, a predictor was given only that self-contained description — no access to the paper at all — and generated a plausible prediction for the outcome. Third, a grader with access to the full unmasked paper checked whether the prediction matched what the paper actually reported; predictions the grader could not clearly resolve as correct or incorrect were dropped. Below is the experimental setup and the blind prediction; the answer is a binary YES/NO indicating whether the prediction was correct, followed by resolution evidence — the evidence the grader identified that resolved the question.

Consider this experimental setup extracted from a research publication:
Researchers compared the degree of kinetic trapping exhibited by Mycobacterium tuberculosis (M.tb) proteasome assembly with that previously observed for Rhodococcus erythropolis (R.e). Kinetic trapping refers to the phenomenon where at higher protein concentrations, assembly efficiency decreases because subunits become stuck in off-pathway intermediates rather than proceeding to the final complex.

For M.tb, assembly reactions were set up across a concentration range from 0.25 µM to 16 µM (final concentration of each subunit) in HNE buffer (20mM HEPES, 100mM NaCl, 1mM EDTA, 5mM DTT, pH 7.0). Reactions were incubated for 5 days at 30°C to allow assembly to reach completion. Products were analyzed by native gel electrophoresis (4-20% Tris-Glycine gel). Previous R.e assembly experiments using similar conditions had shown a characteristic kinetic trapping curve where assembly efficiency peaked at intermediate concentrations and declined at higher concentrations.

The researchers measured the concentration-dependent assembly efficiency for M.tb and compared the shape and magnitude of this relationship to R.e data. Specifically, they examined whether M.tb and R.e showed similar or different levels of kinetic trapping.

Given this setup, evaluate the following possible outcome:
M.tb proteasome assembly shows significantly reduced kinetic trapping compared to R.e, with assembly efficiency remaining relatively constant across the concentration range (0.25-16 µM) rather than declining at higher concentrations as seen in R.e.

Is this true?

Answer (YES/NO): NO